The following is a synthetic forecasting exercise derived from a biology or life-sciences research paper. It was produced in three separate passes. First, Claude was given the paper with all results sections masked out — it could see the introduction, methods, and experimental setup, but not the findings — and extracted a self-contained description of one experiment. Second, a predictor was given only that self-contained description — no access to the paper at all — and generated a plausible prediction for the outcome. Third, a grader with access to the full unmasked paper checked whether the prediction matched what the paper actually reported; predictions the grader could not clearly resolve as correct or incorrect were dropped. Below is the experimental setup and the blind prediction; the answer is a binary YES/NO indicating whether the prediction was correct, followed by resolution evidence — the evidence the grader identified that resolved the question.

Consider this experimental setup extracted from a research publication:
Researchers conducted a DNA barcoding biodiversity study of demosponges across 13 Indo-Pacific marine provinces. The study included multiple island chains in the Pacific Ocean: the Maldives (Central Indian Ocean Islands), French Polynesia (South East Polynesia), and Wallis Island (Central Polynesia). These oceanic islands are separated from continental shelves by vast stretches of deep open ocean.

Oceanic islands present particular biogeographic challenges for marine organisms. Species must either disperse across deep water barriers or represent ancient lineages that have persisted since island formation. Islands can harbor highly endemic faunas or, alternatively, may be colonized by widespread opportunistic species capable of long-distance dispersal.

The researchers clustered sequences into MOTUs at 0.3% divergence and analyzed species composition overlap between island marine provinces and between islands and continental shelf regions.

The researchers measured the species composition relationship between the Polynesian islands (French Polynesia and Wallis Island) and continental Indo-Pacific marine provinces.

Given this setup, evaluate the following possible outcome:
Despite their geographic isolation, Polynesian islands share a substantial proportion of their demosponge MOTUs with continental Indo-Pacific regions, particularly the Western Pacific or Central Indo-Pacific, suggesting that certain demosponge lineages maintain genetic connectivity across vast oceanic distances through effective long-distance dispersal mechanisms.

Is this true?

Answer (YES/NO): NO